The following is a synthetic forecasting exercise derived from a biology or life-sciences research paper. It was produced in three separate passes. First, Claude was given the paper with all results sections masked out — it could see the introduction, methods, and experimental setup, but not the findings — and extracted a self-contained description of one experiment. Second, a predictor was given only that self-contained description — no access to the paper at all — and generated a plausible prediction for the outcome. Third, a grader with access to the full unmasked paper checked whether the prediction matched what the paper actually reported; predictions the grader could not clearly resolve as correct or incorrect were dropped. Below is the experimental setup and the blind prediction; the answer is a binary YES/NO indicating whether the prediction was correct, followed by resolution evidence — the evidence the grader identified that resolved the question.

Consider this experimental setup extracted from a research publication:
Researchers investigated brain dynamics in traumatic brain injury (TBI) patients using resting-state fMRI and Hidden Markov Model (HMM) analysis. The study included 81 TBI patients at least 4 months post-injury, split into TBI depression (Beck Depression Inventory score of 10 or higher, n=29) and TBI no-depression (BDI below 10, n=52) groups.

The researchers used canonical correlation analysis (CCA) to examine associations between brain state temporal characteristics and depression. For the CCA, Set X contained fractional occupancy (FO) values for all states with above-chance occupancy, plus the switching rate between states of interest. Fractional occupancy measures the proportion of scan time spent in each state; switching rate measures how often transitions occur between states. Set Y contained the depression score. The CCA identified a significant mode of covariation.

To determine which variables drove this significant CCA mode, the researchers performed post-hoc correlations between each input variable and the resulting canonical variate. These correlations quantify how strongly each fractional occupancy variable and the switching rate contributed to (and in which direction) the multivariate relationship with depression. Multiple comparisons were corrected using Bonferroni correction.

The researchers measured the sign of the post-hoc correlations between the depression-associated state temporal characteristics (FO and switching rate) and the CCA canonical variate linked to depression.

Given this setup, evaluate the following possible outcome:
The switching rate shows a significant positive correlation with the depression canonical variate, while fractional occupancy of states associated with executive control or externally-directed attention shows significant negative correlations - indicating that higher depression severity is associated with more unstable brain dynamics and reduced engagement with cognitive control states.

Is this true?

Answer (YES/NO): NO